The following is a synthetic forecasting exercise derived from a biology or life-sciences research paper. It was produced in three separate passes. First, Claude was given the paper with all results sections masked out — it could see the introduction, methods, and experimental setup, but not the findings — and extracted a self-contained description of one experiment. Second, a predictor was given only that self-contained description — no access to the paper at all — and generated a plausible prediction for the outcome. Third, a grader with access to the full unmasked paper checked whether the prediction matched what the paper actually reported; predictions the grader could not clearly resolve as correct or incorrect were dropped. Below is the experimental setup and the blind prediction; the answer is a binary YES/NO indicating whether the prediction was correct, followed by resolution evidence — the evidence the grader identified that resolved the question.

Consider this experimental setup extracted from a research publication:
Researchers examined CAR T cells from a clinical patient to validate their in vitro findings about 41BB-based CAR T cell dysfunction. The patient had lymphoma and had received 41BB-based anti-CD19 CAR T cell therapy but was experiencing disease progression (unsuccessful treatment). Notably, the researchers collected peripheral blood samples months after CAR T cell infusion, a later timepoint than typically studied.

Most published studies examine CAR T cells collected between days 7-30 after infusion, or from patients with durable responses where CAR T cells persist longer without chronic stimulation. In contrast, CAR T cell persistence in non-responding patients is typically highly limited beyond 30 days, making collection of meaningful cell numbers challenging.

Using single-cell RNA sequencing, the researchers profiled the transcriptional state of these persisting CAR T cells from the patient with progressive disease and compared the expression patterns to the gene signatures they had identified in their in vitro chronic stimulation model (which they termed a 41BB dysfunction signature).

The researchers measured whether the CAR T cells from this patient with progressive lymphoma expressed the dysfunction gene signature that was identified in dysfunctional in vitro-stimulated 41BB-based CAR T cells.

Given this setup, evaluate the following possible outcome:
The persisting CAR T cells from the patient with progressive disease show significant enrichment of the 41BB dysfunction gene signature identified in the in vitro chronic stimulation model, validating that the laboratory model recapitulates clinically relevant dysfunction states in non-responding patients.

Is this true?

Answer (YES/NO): YES